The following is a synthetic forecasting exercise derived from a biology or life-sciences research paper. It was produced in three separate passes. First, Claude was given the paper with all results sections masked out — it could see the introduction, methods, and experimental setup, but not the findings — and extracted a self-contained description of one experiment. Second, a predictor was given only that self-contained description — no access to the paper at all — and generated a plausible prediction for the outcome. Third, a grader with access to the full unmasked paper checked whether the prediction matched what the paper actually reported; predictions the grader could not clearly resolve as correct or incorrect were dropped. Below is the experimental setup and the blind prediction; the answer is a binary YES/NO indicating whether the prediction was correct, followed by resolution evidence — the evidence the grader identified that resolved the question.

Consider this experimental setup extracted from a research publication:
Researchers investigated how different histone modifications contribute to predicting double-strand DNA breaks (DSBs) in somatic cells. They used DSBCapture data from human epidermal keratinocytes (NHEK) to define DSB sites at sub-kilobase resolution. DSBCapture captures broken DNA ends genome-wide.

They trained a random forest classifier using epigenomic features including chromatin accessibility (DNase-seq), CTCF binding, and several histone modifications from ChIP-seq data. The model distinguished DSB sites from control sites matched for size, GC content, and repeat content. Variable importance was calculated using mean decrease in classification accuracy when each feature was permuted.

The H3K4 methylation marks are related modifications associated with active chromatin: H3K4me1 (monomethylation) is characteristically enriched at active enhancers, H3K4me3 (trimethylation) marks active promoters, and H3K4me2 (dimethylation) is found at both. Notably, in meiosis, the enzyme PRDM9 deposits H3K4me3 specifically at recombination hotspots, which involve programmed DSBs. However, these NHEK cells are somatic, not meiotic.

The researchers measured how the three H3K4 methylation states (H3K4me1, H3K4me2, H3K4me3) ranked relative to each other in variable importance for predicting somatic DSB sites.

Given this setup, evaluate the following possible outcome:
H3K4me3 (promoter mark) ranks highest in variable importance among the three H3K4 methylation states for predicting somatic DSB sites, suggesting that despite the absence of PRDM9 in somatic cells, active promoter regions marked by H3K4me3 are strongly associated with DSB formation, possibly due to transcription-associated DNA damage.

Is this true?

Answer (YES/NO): NO